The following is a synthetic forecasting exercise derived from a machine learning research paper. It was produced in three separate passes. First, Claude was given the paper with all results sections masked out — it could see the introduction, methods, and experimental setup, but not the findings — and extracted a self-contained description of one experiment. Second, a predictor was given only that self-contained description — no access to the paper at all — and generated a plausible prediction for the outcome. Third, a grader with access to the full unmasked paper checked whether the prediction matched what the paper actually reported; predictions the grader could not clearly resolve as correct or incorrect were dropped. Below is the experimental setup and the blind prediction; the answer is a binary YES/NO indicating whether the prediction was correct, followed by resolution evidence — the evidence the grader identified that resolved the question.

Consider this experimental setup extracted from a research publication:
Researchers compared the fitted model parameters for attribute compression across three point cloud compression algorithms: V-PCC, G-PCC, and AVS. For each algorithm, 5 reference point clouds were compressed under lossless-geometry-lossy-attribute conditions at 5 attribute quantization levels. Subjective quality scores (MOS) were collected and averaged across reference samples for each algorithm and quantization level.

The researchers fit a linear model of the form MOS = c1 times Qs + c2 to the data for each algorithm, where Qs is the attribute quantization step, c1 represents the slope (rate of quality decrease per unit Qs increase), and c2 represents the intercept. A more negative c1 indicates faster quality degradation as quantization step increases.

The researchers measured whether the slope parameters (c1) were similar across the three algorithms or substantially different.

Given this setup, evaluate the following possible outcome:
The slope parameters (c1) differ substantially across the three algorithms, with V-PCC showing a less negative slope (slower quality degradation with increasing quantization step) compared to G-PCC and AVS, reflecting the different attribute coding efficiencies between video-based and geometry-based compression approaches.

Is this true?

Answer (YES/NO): NO